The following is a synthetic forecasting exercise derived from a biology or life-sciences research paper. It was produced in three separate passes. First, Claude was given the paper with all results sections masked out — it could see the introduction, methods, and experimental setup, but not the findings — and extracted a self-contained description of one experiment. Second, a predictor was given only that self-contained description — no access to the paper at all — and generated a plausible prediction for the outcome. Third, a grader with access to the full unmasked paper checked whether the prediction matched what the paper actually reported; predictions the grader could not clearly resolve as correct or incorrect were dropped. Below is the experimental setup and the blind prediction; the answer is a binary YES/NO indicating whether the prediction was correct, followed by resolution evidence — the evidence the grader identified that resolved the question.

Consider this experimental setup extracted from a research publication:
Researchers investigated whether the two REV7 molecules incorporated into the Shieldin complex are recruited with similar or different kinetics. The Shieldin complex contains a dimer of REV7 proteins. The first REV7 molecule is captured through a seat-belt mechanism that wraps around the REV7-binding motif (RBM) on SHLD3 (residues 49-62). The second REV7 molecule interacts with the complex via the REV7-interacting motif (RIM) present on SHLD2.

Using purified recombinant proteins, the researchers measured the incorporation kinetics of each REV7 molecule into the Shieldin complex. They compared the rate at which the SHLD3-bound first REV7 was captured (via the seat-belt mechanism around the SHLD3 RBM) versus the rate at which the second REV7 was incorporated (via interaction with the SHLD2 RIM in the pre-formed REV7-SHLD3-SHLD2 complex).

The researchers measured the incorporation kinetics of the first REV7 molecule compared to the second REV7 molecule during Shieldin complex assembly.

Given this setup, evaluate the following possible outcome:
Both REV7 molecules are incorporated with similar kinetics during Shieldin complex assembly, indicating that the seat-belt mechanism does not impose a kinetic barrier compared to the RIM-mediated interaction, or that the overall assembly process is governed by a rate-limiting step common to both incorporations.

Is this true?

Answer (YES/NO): NO